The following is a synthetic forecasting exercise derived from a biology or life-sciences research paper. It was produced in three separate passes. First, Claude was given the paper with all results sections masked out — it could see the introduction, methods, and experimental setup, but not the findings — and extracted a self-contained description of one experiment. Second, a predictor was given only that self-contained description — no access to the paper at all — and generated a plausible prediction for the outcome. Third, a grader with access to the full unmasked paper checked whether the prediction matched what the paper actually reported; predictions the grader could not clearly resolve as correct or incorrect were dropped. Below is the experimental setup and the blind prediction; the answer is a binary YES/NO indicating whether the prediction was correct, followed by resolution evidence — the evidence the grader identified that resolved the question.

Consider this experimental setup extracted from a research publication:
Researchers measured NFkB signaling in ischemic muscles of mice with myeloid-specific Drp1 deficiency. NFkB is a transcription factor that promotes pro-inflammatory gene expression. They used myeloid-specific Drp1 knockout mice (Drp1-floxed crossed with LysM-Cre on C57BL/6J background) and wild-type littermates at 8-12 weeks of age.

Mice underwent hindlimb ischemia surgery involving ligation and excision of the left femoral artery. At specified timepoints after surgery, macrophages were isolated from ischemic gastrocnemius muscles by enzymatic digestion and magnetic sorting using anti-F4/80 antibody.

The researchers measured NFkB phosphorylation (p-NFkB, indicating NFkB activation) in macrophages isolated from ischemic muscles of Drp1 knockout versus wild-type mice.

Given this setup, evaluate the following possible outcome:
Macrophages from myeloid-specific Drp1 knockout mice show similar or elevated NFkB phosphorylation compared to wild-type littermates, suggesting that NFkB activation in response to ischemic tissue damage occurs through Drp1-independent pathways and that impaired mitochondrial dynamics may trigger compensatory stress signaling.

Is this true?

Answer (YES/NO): YES